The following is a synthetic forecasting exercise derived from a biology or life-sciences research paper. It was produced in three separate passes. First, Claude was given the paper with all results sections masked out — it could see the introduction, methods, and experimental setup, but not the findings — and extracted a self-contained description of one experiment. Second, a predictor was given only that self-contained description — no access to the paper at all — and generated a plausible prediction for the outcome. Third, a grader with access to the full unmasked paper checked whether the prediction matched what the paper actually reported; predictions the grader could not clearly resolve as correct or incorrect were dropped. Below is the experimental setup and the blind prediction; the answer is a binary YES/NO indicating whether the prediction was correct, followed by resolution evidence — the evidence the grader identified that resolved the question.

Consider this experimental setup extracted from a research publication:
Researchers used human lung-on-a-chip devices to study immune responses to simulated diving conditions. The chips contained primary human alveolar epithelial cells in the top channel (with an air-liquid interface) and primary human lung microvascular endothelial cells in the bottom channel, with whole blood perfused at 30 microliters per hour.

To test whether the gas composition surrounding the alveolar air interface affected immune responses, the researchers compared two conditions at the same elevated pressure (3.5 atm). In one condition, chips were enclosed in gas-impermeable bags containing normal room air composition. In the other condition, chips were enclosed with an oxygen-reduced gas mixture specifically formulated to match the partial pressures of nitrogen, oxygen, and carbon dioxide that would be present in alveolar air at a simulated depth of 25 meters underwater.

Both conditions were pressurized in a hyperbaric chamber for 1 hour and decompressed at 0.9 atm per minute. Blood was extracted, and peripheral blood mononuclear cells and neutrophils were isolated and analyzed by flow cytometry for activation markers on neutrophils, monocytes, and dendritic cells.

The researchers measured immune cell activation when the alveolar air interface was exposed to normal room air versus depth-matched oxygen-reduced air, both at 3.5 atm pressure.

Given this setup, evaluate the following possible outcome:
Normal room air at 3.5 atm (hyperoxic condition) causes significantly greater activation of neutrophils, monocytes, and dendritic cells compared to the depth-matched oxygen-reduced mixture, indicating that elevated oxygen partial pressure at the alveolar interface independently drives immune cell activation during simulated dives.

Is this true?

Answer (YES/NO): NO